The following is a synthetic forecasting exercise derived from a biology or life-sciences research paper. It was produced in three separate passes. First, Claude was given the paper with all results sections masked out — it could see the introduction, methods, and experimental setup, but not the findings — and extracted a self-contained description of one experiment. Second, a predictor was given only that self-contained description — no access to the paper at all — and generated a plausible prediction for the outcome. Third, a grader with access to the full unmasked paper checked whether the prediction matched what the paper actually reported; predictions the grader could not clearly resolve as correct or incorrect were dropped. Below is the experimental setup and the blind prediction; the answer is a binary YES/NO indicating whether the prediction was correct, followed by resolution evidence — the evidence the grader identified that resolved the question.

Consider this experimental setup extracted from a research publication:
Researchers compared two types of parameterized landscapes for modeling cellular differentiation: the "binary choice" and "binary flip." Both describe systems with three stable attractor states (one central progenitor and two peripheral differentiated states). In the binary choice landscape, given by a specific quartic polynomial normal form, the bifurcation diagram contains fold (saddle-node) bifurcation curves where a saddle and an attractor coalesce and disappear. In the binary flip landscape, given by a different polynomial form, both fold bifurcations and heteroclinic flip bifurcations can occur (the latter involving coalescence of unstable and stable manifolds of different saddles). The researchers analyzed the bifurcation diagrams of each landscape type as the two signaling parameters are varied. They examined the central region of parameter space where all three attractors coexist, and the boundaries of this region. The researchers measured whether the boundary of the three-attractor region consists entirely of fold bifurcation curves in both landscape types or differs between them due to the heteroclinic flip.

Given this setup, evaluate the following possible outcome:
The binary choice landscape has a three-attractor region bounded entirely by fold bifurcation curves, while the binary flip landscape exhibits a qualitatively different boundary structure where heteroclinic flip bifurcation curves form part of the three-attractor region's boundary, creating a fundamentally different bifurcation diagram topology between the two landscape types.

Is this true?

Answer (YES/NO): NO